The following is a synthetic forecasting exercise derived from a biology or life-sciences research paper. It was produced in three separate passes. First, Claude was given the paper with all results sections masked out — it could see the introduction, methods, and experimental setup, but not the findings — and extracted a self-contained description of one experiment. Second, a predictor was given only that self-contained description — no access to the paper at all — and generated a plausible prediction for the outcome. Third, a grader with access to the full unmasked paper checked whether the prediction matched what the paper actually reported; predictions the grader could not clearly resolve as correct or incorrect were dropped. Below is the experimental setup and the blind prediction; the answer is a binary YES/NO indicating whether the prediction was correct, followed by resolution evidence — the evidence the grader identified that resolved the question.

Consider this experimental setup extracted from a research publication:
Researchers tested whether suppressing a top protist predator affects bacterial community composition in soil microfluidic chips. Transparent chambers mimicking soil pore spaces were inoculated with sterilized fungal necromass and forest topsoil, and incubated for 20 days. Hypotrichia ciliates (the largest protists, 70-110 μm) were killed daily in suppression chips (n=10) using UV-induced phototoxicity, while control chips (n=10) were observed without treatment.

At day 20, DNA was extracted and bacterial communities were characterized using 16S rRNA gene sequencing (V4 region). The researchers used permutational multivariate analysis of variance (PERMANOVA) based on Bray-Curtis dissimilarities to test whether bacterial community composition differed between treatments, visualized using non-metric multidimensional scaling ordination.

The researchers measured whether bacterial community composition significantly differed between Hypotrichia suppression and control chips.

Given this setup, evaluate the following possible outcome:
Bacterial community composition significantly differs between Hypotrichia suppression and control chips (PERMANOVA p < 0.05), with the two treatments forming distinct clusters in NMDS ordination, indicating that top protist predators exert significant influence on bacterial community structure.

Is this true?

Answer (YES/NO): NO